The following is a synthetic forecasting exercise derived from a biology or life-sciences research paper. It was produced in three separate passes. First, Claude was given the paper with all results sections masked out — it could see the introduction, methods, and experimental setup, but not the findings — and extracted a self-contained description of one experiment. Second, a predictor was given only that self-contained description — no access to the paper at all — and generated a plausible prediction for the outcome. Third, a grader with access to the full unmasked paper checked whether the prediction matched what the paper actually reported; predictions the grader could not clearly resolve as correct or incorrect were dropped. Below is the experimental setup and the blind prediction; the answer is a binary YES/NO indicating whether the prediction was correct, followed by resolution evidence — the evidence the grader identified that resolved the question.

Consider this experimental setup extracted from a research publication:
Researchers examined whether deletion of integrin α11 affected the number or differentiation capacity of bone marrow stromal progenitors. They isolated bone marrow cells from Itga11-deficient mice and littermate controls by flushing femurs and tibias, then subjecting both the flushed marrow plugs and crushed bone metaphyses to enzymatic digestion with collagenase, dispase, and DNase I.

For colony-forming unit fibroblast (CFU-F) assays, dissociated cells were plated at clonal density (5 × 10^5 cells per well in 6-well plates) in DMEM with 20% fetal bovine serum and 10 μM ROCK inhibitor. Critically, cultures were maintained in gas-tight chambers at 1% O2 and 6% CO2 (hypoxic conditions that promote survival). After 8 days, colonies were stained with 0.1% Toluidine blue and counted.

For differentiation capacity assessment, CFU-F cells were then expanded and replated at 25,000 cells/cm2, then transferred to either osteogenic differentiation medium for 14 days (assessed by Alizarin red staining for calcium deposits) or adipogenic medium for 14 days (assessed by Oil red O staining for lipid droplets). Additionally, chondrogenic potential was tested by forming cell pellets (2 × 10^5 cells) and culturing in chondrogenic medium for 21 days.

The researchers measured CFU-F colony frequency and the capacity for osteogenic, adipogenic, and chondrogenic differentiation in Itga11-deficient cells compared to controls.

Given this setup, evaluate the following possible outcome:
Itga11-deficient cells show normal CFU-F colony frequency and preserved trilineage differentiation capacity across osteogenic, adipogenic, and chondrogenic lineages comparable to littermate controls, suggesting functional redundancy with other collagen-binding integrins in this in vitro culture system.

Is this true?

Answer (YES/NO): NO